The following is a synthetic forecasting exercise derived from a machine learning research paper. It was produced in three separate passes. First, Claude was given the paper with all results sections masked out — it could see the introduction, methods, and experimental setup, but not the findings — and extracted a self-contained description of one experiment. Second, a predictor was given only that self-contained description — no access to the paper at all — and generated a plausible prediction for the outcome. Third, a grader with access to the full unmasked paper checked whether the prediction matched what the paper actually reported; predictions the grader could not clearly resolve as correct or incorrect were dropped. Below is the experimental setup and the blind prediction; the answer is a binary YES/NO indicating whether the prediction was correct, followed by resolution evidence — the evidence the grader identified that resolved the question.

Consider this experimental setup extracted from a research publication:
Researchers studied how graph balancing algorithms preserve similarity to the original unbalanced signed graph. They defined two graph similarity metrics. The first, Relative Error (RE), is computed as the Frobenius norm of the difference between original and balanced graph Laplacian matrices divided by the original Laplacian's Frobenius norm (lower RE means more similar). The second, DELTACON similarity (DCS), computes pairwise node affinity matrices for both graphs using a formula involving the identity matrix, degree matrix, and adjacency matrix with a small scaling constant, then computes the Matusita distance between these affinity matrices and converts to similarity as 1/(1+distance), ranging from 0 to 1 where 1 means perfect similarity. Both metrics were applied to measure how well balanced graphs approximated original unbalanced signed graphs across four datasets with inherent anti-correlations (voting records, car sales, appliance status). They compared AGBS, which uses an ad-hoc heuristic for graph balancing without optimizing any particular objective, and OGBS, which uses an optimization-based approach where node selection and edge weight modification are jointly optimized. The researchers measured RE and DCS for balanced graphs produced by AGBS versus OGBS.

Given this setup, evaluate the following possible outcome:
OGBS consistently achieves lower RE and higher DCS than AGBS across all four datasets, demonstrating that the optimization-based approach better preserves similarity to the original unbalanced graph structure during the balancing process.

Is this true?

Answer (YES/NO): YES